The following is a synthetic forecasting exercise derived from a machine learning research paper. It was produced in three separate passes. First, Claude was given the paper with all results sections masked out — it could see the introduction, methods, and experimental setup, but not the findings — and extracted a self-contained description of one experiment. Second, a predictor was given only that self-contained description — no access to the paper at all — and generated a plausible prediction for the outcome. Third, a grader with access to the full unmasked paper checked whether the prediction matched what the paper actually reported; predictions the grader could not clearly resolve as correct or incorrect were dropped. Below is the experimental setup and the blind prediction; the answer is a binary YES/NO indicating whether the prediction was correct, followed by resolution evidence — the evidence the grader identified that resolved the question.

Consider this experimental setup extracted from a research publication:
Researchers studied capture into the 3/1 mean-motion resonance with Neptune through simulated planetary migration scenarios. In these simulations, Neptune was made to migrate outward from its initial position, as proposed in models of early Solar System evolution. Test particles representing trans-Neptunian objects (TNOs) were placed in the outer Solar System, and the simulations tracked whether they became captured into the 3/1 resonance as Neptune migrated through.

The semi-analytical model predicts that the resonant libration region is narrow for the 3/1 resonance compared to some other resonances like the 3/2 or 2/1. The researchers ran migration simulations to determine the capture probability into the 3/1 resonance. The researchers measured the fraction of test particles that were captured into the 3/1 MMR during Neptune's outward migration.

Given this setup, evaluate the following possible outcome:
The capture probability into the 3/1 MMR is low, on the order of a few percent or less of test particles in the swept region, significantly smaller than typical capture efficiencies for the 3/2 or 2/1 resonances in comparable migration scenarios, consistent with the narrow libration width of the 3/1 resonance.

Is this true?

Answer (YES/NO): YES